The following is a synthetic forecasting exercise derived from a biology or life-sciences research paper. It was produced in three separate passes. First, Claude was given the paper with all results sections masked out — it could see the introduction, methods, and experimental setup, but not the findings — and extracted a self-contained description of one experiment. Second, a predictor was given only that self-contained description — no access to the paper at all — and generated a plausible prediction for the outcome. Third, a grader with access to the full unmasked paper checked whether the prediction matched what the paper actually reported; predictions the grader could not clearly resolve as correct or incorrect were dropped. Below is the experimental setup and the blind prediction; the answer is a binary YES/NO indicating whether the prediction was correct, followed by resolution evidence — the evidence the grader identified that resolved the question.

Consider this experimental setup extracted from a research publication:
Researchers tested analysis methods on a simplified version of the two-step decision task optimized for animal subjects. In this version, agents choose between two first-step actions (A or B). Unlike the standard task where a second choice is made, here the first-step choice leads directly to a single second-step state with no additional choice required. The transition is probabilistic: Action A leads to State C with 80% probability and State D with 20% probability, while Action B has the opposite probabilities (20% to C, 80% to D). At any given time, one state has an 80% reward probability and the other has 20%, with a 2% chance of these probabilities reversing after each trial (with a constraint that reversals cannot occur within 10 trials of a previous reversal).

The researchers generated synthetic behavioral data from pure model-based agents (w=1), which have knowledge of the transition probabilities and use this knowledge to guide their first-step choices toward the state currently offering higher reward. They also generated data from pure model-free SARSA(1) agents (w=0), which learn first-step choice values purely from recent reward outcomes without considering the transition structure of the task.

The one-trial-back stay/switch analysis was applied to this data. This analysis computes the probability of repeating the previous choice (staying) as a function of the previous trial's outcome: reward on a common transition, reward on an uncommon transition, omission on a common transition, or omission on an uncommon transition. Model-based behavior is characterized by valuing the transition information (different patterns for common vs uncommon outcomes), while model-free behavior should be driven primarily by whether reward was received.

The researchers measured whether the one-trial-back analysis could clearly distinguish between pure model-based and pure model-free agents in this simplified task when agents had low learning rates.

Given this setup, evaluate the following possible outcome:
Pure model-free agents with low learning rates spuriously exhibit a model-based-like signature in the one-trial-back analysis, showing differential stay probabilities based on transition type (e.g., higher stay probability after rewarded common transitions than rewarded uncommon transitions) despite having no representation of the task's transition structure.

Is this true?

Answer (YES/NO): YES